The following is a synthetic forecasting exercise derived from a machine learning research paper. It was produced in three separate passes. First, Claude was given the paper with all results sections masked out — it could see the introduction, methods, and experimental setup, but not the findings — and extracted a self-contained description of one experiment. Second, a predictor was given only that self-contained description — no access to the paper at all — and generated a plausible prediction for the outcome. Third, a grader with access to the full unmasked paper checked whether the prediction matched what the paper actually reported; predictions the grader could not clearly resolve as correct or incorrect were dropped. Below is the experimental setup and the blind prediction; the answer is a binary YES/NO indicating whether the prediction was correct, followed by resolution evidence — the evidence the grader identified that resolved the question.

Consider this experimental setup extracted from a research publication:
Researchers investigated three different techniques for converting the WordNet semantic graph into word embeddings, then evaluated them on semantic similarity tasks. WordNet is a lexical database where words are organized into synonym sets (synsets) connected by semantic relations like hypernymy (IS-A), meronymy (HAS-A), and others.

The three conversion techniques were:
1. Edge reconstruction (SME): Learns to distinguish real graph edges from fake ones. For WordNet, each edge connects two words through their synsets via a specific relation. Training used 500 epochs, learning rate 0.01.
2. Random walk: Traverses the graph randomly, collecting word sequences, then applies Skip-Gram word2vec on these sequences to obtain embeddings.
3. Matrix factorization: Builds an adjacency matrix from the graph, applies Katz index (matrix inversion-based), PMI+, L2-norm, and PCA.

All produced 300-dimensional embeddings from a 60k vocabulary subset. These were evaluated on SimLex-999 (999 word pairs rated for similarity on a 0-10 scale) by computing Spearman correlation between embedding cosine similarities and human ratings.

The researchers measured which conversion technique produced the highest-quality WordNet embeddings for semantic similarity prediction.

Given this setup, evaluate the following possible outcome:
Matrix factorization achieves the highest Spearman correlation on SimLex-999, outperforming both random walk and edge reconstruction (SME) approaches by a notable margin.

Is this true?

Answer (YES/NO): NO